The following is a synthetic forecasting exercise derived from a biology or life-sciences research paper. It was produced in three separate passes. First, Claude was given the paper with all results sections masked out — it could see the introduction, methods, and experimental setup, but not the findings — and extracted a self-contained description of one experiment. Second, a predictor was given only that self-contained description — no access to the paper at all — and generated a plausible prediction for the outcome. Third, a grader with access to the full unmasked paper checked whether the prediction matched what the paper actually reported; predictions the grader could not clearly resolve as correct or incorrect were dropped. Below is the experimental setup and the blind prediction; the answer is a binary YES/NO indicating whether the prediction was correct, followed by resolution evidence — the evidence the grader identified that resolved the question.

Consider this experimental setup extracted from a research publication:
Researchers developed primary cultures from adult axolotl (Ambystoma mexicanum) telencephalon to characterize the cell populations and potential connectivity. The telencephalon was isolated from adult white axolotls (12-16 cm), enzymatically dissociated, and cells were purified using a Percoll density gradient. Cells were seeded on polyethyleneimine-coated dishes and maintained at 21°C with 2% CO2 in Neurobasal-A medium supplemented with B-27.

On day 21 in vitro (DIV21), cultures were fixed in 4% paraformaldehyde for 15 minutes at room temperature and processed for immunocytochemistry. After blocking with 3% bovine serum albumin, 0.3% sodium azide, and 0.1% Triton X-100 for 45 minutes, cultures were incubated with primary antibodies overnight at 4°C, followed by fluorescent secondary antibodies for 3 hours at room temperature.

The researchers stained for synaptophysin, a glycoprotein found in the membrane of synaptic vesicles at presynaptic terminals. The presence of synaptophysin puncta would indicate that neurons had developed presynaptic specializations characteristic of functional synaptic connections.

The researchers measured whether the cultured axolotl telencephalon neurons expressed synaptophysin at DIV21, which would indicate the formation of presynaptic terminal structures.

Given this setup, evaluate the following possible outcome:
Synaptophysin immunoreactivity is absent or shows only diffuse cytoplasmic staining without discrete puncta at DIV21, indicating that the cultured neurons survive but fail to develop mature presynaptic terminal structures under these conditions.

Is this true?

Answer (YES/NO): NO